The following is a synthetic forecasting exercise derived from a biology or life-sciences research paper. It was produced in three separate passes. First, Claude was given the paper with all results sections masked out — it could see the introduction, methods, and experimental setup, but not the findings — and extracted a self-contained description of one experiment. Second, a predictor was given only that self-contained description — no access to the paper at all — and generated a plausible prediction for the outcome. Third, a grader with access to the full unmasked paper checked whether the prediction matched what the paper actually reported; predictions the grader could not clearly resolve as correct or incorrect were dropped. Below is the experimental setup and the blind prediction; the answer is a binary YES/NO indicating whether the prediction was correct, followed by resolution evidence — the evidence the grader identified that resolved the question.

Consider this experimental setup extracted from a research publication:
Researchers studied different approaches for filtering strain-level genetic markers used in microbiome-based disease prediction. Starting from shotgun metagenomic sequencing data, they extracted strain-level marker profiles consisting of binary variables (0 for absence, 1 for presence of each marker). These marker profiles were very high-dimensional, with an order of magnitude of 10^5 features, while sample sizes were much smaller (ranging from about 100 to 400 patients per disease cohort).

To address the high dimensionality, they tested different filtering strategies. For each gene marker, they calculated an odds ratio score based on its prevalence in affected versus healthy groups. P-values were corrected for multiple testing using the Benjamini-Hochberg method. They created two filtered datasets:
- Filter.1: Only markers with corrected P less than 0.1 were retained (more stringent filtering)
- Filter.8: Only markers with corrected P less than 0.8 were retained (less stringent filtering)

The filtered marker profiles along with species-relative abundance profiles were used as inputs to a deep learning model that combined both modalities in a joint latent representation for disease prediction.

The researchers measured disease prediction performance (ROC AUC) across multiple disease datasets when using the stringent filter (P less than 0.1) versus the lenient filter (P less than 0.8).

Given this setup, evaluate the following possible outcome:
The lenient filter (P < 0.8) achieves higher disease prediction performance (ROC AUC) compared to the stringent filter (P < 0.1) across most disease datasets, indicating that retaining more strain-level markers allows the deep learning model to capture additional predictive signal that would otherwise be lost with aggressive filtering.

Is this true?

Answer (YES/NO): YES